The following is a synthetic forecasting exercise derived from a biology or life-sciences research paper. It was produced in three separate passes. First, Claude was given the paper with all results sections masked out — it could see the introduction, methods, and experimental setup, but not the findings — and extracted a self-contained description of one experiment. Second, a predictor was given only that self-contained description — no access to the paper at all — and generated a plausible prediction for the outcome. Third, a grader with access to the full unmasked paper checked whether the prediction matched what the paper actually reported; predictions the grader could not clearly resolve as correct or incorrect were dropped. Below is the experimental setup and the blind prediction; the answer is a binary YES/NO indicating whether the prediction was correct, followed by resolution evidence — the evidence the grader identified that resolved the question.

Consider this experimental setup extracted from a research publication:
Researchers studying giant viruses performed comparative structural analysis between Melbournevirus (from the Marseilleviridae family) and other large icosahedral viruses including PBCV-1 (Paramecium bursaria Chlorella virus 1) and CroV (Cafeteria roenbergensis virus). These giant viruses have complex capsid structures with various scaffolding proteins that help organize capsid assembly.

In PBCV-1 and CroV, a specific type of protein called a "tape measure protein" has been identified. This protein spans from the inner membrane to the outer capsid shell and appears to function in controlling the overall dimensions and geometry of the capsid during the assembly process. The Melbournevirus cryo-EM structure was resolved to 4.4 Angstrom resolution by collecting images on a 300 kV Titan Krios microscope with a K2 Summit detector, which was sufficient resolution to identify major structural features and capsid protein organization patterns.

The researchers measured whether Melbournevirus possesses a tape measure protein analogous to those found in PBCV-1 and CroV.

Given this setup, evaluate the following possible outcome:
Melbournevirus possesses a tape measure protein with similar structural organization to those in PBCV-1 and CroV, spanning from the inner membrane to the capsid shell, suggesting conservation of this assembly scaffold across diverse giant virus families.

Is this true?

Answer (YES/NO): NO